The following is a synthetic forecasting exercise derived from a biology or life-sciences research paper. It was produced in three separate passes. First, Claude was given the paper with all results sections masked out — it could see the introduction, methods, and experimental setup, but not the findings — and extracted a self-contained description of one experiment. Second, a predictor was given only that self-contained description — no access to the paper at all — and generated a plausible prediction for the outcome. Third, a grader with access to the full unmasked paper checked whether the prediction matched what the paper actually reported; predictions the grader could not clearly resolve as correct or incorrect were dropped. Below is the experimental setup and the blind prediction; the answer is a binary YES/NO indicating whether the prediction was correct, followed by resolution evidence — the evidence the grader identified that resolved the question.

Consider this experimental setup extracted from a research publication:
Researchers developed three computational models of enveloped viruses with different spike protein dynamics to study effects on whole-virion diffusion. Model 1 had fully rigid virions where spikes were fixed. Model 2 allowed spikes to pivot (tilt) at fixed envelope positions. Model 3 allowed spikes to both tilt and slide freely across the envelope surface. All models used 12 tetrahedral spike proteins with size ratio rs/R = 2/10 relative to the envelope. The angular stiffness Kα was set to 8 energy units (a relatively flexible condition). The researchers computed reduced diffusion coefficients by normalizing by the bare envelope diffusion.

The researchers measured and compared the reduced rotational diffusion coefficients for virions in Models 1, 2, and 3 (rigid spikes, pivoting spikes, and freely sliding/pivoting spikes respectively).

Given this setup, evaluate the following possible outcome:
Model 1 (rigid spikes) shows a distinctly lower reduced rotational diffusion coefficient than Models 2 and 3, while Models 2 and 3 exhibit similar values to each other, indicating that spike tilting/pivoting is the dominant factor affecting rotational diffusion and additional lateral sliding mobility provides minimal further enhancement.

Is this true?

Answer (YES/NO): NO